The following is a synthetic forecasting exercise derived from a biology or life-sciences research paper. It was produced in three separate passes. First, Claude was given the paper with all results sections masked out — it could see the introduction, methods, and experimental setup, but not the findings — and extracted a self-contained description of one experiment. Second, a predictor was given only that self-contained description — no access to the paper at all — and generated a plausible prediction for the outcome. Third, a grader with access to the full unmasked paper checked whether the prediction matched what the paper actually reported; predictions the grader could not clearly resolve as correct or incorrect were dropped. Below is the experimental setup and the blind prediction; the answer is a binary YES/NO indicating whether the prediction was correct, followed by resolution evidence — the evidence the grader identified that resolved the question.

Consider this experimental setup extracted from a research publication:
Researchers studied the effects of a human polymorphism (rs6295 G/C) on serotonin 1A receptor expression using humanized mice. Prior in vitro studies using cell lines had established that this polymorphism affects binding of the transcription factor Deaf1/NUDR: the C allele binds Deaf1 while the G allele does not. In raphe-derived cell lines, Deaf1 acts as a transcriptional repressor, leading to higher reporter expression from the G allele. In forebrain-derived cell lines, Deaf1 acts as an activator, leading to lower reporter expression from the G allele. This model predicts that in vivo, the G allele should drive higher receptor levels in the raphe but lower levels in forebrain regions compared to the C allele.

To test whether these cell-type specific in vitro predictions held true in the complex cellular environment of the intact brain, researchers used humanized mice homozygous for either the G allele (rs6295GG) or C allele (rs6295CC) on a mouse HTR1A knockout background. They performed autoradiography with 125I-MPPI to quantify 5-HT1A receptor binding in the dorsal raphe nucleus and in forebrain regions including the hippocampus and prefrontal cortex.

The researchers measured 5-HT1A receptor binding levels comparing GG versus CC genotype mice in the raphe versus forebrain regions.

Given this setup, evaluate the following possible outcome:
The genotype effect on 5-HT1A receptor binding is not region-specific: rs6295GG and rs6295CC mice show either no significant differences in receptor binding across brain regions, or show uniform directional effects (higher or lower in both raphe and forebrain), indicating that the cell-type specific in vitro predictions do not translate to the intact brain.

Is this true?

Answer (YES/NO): NO